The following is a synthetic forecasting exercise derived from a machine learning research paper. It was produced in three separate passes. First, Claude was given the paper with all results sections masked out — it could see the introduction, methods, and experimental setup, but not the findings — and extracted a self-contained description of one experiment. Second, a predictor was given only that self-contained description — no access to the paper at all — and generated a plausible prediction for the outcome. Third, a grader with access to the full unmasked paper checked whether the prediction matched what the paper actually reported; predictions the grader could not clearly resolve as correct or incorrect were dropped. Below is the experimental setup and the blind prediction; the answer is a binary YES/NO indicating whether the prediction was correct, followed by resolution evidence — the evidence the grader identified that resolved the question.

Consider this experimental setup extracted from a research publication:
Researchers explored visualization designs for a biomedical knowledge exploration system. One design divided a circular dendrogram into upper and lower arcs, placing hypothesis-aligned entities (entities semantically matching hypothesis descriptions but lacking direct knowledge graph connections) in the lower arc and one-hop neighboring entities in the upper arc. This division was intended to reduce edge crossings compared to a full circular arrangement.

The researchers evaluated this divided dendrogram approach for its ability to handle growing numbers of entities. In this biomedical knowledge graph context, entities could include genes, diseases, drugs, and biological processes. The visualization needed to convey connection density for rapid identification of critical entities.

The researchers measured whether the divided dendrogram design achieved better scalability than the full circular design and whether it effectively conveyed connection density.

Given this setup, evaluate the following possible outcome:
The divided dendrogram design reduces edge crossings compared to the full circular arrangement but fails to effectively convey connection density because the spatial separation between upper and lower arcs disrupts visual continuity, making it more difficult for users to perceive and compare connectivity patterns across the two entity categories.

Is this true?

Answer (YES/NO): NO